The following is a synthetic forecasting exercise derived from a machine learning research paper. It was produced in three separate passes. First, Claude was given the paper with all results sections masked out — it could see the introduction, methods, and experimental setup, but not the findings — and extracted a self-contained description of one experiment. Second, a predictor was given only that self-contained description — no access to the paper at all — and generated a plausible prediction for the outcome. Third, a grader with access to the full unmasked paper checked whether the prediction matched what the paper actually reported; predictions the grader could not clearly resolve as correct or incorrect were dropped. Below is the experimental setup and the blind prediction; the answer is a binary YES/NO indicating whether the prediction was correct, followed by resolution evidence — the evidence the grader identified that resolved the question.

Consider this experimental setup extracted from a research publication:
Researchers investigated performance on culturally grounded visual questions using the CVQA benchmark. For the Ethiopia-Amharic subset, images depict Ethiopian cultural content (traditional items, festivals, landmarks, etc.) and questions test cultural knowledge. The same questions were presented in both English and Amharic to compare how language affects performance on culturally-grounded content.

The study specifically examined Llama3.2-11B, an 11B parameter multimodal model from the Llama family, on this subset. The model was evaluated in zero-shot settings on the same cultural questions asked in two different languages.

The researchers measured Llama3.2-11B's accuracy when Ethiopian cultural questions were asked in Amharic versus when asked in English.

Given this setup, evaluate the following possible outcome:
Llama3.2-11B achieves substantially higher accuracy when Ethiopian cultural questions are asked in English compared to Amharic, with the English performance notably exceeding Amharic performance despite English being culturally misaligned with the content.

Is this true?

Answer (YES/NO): NO